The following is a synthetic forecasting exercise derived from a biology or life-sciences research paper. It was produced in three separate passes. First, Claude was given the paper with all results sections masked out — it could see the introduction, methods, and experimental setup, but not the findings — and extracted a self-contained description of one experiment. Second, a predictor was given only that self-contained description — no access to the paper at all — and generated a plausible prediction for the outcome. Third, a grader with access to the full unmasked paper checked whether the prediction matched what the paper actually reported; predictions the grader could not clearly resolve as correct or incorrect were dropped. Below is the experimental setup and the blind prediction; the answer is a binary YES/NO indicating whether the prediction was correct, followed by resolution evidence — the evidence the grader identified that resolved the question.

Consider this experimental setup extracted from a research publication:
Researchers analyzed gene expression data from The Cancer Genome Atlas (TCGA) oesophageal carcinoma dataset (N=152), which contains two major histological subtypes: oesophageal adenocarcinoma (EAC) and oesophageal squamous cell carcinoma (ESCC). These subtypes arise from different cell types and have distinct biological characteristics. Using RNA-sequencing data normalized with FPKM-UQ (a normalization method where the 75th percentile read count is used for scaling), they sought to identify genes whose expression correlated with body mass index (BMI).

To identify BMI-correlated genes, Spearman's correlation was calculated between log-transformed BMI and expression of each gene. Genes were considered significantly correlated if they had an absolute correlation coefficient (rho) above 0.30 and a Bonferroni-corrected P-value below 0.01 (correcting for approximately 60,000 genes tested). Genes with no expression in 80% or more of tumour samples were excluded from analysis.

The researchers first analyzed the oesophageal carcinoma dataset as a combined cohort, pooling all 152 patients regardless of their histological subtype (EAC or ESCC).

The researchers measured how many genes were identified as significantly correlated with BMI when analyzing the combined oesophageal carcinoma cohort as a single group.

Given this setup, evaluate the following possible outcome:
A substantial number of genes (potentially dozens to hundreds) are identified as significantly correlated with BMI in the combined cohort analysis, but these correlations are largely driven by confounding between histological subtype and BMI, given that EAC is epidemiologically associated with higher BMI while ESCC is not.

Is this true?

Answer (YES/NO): YES